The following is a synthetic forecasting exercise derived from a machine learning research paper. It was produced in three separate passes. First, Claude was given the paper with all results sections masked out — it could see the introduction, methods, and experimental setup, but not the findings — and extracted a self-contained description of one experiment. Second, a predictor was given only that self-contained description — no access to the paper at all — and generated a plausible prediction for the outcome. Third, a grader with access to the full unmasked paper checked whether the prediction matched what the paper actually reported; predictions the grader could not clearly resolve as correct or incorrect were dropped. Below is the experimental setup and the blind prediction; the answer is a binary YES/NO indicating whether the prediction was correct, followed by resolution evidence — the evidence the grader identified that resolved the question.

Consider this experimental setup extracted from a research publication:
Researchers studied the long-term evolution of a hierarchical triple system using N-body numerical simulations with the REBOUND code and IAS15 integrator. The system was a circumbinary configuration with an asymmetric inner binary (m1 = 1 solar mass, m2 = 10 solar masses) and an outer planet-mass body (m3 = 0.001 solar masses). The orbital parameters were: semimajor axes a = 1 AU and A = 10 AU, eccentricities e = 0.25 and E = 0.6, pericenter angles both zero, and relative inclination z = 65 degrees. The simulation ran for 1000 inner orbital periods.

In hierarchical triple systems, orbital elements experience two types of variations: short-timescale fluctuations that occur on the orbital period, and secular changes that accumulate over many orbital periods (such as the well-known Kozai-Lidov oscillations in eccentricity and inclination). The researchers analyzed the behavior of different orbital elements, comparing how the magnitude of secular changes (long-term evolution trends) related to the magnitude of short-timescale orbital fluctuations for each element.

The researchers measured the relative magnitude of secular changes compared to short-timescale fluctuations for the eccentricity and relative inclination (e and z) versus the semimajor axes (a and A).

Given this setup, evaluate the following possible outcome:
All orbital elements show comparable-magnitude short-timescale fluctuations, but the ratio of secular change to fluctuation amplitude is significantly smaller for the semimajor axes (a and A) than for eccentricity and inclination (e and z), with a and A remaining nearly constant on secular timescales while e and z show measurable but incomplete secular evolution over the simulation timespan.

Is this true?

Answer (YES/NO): NO